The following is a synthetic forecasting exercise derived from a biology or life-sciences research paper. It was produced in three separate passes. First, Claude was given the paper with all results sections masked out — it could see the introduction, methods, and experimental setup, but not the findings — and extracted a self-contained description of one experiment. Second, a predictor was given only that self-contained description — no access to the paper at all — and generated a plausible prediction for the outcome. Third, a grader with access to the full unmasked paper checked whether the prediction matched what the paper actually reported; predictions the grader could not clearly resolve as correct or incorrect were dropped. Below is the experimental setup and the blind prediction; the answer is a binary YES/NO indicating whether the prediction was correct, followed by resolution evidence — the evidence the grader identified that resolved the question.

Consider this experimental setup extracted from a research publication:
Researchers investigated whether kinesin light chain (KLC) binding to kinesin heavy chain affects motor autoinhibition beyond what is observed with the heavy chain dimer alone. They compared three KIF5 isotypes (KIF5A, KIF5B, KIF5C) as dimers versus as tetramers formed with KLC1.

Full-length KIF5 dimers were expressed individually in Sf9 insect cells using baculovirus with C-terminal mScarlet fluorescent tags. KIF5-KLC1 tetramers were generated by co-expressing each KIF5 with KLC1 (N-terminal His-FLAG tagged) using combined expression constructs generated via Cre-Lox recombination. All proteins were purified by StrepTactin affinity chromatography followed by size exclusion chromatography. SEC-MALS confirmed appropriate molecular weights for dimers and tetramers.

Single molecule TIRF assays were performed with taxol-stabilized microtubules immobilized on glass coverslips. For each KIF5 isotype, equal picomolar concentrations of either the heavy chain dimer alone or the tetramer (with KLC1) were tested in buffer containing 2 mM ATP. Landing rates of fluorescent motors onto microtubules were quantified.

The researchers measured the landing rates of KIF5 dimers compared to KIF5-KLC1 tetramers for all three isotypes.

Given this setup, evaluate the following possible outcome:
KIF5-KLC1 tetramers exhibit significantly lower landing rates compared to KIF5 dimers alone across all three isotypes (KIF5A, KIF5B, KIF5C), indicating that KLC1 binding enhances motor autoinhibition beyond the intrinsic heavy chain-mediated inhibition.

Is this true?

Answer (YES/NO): NO